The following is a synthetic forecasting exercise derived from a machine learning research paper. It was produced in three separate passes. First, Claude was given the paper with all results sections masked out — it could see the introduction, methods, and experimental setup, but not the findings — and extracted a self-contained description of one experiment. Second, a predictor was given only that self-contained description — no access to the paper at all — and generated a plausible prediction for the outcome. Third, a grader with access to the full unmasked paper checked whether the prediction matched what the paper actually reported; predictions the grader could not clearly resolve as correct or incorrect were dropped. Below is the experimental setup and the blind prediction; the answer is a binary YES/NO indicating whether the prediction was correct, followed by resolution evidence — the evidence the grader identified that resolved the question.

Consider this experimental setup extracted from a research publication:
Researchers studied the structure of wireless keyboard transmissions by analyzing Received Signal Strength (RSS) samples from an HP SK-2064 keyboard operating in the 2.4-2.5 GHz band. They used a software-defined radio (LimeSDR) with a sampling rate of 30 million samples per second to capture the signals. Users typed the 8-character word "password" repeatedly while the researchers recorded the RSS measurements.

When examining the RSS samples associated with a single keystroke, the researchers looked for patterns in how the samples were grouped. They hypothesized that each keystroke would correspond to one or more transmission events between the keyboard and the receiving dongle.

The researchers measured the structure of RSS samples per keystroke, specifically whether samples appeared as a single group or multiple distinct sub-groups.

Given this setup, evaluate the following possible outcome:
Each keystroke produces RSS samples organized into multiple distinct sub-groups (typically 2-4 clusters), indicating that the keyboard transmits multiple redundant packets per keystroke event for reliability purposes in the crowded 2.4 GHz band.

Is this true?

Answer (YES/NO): NO